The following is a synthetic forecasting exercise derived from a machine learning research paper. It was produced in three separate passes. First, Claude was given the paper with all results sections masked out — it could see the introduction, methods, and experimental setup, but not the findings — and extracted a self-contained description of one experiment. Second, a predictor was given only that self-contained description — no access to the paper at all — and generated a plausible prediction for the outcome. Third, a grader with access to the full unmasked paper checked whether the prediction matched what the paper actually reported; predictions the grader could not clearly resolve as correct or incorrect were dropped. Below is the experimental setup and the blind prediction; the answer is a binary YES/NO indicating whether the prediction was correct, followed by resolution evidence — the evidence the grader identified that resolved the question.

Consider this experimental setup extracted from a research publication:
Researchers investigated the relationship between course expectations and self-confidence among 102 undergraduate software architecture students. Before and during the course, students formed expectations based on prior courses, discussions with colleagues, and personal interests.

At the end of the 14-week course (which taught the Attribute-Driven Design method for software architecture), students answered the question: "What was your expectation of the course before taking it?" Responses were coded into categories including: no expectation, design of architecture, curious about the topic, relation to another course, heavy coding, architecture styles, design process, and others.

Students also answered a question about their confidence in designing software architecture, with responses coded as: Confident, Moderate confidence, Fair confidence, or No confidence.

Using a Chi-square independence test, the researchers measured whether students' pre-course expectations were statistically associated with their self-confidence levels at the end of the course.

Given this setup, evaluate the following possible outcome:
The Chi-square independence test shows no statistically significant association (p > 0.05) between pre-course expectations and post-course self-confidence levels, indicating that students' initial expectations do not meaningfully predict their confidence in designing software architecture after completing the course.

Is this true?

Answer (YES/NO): YES